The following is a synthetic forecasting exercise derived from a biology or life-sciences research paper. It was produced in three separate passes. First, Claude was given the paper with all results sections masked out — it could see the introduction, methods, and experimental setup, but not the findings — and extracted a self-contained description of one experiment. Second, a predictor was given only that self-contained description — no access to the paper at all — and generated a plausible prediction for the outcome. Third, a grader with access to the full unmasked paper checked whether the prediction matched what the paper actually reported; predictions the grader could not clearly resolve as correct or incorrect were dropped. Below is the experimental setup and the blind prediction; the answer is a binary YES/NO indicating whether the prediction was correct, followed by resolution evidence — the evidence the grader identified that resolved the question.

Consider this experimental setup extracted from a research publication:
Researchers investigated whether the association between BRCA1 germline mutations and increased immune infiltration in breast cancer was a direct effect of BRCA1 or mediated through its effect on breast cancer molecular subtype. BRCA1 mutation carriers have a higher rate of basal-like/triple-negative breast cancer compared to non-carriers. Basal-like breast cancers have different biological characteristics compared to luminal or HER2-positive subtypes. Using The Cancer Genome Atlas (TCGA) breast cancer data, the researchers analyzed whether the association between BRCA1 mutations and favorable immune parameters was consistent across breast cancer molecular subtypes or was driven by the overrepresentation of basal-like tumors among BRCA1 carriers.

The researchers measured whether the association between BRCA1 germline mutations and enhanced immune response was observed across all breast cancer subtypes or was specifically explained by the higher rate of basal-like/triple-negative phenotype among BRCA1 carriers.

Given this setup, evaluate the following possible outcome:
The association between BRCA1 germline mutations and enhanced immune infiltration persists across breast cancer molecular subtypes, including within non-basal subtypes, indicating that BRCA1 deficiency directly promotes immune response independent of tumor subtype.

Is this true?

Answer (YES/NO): NO